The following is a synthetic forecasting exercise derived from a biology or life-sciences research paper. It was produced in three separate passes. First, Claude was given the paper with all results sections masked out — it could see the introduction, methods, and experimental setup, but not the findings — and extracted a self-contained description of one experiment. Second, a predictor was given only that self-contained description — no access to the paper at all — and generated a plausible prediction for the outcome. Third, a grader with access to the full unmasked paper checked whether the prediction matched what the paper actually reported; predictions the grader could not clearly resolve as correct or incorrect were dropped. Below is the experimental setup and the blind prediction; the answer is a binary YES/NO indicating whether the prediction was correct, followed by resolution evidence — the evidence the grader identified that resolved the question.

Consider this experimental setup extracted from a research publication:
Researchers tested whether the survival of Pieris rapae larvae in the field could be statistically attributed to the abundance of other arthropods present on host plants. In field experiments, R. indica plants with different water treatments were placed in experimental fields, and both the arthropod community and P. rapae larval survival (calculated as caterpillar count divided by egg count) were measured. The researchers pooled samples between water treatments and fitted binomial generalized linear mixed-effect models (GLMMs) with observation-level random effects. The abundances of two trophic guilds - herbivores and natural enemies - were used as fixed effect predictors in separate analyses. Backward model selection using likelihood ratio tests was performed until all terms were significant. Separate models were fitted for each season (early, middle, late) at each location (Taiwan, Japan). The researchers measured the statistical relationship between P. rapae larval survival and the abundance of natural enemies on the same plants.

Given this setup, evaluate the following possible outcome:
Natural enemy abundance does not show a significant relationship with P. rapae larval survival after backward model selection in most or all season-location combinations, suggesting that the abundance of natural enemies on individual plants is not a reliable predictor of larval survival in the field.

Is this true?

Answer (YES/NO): NO